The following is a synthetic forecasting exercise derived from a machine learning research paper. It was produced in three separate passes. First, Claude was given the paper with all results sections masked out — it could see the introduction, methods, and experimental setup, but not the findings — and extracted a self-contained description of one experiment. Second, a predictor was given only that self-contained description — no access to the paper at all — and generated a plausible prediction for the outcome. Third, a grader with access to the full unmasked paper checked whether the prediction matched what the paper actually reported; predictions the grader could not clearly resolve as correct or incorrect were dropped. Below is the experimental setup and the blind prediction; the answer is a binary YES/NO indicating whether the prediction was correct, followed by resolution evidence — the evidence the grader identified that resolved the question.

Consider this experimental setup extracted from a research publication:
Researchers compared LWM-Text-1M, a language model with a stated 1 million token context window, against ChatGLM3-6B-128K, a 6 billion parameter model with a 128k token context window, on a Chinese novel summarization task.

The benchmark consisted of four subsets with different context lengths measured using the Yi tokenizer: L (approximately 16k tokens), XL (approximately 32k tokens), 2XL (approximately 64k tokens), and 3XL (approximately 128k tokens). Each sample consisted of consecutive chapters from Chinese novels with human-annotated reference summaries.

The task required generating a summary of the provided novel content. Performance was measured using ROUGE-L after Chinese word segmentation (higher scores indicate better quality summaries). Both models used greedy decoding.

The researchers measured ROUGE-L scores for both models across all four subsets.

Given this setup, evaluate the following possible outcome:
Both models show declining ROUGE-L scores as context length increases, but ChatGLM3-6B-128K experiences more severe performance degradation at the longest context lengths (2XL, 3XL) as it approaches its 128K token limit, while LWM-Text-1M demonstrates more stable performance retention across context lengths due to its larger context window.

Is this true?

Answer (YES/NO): NO